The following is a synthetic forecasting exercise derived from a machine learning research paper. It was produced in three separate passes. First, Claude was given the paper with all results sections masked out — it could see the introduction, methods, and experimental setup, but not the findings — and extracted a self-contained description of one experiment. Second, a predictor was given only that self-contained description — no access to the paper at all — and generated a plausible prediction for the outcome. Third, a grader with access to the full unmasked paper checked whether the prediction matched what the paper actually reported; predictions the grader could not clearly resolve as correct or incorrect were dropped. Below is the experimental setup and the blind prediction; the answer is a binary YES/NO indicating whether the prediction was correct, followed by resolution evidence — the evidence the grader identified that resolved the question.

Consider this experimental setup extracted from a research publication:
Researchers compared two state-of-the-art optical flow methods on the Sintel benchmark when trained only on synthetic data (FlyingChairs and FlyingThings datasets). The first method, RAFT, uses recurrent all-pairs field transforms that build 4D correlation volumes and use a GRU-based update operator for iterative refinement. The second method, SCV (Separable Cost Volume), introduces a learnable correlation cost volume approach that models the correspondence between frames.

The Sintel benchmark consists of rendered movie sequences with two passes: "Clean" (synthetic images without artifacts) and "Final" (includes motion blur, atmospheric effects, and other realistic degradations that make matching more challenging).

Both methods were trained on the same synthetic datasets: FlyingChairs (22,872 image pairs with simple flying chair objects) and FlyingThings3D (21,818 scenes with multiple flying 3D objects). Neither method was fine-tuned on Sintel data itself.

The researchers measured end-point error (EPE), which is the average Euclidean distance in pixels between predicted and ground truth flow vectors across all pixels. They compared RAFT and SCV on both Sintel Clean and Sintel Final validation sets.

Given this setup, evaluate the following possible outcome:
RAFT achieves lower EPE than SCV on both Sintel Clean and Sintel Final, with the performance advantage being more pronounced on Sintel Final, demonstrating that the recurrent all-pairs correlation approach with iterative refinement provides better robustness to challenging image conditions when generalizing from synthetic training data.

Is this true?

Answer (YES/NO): NO